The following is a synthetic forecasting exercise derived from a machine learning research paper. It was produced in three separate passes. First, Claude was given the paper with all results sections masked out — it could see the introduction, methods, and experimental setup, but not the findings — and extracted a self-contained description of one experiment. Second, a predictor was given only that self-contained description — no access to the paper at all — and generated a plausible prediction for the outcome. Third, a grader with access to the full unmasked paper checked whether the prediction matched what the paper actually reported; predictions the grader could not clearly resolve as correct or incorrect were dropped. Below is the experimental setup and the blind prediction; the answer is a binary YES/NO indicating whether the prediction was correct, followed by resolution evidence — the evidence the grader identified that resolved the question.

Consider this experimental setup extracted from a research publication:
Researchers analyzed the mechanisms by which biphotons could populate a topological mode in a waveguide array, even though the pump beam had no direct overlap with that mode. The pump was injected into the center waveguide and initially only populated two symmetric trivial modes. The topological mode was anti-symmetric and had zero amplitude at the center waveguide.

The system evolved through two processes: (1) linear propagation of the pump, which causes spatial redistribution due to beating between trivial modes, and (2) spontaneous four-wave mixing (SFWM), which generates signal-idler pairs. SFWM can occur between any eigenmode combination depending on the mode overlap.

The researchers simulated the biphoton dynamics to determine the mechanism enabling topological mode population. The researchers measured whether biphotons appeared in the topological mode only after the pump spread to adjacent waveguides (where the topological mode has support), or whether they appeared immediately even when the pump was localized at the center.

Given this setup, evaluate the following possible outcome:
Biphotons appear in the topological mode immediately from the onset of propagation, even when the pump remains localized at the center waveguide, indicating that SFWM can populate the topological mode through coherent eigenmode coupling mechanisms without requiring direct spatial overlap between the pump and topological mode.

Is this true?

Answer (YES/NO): NO